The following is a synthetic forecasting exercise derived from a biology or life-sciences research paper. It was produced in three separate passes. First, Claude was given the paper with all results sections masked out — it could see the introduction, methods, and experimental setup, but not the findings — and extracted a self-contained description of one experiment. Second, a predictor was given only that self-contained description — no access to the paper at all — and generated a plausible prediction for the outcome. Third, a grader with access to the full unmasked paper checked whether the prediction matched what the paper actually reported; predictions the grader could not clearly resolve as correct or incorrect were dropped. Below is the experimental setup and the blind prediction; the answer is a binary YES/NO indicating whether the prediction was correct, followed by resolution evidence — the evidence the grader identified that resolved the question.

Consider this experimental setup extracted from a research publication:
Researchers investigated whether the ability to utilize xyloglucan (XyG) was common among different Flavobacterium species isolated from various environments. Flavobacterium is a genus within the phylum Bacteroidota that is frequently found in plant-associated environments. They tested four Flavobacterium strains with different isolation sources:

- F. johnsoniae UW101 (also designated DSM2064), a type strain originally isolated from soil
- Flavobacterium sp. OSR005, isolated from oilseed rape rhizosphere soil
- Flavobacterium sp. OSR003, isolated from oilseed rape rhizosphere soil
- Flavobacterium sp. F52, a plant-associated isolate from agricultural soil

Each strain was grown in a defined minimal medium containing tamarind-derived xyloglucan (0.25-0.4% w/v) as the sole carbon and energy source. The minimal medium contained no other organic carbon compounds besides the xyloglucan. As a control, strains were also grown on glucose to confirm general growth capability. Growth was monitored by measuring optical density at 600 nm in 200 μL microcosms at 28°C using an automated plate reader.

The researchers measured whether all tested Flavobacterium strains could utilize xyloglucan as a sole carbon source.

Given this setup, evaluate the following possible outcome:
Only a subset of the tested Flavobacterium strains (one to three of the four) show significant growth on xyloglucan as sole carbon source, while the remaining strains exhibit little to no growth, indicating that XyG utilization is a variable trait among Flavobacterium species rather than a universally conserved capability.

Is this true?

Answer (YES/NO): YES